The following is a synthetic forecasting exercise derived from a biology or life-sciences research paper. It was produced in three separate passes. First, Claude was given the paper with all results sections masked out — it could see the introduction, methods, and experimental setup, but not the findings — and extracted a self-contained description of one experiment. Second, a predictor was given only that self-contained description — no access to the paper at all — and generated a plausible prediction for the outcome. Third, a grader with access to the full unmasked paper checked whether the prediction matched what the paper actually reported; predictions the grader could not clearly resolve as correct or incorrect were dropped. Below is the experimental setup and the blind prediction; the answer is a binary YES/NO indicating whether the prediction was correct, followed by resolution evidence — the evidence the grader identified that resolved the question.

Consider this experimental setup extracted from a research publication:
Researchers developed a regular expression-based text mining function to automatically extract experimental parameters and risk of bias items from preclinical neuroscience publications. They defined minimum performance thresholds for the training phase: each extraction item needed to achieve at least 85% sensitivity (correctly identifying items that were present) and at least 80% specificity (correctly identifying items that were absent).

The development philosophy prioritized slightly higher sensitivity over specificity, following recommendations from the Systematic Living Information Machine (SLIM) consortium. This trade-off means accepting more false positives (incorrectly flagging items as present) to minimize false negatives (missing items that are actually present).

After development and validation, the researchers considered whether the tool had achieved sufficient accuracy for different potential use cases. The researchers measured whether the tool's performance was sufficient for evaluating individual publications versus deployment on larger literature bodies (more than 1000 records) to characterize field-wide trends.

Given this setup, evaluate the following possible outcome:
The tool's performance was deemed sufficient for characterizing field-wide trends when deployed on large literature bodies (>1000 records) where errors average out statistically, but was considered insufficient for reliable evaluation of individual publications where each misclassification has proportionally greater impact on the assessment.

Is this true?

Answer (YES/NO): YES